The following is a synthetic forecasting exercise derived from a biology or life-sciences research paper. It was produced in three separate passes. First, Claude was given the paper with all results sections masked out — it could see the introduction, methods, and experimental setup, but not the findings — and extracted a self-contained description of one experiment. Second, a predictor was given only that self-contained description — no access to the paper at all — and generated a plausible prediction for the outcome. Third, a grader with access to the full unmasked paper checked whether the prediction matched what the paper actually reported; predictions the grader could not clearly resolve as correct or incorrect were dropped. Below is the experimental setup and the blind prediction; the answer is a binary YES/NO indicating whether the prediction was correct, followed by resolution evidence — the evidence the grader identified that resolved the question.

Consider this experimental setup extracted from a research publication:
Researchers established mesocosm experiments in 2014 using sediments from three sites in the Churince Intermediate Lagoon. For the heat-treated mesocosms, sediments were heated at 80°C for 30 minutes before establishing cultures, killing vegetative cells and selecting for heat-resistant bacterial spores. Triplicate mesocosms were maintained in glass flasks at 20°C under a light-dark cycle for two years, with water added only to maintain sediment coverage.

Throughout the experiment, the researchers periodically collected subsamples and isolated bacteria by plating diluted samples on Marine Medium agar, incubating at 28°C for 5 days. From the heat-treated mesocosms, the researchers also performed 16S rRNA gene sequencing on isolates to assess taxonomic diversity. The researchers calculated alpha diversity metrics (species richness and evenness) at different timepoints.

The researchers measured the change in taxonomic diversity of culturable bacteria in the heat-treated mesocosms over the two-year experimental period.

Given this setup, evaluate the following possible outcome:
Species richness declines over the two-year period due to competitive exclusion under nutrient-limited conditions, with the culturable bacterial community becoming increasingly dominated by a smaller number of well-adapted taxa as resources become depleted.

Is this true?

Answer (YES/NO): NO